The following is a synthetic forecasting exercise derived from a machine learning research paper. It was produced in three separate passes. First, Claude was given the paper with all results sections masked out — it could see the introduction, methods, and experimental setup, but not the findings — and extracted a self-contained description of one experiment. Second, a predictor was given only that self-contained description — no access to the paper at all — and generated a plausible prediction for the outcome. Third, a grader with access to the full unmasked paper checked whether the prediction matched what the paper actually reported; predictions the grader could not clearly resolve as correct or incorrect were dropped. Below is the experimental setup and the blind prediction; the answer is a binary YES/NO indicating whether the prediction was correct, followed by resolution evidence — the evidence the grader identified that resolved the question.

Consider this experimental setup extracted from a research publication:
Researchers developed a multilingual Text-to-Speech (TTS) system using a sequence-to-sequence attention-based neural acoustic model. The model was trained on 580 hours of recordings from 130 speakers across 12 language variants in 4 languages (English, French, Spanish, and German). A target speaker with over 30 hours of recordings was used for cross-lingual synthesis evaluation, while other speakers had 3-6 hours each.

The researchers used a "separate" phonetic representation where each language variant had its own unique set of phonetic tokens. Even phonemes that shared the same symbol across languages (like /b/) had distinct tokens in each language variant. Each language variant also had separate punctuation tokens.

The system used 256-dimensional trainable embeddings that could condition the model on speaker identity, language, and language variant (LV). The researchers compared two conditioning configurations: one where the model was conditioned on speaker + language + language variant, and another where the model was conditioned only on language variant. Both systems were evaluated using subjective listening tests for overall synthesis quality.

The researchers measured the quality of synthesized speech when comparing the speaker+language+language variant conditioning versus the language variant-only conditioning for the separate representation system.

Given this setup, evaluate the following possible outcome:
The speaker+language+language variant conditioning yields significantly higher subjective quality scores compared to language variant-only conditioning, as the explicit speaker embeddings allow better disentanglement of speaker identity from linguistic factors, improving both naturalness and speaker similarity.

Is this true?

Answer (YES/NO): YES